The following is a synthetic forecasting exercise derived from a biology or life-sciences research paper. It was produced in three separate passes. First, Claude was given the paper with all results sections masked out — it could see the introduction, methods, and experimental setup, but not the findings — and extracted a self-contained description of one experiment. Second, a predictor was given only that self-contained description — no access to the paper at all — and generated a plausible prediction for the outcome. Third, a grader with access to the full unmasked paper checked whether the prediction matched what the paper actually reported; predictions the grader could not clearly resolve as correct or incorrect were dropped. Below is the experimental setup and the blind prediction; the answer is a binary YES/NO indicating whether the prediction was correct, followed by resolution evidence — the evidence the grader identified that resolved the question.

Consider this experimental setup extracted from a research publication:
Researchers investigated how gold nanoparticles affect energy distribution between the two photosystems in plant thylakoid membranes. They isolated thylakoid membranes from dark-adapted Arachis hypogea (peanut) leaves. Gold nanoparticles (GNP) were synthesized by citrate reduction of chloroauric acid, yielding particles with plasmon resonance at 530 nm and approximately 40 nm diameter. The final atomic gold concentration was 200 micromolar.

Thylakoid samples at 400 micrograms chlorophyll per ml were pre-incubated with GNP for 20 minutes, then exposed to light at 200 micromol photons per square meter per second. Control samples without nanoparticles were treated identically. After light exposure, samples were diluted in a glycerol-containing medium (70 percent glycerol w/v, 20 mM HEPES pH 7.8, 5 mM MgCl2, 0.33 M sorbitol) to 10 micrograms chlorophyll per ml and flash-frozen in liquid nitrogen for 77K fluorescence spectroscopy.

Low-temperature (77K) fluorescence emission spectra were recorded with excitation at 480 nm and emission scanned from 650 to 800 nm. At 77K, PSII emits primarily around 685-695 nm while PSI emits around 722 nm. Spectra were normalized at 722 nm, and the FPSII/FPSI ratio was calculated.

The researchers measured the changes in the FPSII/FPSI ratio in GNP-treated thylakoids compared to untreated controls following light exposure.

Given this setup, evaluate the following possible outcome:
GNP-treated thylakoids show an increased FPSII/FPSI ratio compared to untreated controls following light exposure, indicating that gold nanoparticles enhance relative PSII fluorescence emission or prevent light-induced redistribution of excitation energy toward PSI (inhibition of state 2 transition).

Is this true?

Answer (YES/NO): NO